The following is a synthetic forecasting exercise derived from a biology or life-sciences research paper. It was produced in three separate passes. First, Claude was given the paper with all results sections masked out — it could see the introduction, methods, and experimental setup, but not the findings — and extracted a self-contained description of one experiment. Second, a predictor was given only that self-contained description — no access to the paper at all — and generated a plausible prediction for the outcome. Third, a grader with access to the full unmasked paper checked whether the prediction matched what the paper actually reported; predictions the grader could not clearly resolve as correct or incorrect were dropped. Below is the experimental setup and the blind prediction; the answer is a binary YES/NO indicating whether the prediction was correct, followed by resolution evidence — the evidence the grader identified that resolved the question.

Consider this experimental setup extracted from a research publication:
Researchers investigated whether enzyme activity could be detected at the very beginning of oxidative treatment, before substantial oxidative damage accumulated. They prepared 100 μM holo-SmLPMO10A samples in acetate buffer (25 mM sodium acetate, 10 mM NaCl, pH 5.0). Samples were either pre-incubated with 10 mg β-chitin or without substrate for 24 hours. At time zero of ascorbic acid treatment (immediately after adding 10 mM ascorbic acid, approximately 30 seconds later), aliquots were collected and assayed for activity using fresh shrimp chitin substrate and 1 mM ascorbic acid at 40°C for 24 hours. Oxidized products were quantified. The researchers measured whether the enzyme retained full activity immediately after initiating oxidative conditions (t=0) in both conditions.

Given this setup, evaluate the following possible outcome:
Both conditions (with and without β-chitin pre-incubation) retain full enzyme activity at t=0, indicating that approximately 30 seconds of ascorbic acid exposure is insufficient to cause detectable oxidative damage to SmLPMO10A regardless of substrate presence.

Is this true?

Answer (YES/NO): NO